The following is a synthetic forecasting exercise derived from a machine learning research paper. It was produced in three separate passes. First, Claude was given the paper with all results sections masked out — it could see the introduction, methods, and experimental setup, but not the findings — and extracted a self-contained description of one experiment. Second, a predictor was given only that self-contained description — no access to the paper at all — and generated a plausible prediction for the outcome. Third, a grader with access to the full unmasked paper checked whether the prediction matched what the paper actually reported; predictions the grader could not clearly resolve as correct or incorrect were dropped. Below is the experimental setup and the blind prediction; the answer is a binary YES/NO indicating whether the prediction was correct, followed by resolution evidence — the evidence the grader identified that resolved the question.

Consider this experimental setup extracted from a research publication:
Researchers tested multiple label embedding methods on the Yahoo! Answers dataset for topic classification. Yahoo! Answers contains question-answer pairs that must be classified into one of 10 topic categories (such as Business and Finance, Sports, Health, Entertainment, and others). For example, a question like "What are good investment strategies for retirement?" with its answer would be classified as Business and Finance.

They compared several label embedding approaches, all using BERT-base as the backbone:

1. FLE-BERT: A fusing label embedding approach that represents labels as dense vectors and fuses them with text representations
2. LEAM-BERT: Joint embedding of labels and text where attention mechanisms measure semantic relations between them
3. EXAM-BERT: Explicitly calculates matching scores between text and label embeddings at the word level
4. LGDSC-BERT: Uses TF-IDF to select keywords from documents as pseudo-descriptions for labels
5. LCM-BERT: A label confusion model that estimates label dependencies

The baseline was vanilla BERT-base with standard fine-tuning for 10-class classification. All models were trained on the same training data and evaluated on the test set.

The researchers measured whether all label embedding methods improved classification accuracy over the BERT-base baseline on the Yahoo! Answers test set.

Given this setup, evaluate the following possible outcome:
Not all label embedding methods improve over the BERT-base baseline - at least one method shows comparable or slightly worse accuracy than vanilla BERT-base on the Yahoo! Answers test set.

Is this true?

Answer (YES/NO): YES